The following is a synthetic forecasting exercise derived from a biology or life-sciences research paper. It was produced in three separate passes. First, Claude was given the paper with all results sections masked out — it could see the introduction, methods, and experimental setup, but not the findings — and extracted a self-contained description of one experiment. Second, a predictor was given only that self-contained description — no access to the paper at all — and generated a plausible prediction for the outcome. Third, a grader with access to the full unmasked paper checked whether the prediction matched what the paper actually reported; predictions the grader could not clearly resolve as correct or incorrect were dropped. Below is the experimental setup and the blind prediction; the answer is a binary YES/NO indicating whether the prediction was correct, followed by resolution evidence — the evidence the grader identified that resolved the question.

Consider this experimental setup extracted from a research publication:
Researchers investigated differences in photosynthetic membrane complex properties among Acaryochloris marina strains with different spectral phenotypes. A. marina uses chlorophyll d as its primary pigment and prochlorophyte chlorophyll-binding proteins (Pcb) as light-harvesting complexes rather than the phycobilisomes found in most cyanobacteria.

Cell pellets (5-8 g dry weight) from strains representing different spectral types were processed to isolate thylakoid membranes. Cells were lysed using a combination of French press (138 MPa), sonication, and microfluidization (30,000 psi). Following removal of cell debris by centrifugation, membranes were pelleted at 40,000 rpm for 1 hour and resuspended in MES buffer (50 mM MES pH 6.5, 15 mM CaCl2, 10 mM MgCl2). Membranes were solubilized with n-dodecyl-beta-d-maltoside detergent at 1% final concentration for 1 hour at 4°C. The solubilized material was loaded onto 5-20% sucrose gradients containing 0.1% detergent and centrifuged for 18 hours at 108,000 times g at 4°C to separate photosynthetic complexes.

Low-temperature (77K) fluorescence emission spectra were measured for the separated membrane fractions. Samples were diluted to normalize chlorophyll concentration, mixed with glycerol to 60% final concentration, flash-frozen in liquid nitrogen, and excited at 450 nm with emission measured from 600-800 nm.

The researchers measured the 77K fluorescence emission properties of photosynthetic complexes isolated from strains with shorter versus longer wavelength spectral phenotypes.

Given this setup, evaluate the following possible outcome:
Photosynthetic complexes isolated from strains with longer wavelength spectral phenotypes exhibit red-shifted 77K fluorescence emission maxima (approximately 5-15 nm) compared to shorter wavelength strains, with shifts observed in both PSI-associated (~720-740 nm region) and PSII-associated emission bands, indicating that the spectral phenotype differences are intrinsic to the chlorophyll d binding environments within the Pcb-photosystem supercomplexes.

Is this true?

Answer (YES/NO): NO